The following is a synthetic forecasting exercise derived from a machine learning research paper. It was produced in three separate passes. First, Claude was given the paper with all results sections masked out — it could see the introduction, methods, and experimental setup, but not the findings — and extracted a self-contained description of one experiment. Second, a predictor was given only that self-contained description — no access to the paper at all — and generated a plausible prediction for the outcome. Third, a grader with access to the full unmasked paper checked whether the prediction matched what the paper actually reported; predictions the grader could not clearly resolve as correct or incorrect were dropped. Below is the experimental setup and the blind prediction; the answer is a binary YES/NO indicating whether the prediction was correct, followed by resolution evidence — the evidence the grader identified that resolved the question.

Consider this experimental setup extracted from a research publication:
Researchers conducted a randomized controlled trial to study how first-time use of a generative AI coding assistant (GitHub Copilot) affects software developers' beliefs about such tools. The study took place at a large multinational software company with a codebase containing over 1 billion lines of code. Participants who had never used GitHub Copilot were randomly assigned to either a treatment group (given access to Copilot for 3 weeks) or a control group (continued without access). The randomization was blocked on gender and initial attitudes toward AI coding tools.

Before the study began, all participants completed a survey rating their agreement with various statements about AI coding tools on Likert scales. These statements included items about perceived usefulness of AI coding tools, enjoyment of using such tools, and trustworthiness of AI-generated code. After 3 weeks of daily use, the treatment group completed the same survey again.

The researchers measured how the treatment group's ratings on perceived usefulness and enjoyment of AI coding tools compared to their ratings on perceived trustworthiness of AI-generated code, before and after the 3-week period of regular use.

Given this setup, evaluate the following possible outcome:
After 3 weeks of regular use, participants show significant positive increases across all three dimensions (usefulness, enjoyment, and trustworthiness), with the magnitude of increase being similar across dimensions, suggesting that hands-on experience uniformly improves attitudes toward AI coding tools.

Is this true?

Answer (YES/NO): NO